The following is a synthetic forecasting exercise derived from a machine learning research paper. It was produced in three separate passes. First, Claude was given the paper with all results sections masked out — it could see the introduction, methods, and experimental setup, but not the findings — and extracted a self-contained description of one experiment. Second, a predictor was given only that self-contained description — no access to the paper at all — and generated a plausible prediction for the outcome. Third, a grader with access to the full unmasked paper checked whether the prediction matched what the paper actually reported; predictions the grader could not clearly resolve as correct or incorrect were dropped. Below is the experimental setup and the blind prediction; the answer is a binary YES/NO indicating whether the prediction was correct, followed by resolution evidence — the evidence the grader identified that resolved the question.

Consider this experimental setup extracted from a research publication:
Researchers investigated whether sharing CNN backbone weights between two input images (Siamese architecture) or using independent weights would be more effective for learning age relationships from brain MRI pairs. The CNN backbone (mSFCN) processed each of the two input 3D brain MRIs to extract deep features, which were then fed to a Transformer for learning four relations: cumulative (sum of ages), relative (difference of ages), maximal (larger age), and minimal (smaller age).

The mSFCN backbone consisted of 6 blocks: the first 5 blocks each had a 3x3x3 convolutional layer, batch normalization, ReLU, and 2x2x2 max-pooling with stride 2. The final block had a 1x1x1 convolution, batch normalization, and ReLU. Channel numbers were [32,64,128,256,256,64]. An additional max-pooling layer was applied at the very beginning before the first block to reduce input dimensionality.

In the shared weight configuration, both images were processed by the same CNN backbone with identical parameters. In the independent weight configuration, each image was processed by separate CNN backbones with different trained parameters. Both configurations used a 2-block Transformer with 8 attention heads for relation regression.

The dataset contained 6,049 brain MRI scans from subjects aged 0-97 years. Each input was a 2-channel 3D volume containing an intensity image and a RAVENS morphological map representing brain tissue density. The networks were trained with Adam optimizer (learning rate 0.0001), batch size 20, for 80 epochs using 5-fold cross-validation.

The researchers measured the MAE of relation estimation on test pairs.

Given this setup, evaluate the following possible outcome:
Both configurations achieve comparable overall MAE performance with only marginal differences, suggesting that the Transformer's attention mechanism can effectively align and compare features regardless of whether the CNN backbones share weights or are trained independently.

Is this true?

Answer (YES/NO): NO